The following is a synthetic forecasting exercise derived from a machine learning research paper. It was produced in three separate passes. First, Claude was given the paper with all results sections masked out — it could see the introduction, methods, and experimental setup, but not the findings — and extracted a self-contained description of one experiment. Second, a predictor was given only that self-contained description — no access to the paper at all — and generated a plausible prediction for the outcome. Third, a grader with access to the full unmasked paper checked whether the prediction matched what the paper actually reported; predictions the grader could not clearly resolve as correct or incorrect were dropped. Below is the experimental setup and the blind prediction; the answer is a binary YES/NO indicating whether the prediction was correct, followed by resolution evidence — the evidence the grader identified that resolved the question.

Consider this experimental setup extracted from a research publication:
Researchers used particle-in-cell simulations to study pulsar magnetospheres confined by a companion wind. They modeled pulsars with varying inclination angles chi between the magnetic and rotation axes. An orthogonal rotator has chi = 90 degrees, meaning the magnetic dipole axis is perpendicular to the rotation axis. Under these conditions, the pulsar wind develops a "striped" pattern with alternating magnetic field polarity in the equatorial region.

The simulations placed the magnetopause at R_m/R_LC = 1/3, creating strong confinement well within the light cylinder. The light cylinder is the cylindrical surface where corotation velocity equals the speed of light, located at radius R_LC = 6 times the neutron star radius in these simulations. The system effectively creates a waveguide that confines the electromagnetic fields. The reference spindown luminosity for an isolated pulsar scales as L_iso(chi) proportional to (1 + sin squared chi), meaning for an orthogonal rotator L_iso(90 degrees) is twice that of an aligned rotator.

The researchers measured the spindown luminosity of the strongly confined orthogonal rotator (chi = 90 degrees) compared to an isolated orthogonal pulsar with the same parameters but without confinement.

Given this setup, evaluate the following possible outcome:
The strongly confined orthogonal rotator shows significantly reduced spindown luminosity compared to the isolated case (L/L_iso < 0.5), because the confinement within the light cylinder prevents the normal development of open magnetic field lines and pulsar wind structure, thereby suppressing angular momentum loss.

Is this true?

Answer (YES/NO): YES